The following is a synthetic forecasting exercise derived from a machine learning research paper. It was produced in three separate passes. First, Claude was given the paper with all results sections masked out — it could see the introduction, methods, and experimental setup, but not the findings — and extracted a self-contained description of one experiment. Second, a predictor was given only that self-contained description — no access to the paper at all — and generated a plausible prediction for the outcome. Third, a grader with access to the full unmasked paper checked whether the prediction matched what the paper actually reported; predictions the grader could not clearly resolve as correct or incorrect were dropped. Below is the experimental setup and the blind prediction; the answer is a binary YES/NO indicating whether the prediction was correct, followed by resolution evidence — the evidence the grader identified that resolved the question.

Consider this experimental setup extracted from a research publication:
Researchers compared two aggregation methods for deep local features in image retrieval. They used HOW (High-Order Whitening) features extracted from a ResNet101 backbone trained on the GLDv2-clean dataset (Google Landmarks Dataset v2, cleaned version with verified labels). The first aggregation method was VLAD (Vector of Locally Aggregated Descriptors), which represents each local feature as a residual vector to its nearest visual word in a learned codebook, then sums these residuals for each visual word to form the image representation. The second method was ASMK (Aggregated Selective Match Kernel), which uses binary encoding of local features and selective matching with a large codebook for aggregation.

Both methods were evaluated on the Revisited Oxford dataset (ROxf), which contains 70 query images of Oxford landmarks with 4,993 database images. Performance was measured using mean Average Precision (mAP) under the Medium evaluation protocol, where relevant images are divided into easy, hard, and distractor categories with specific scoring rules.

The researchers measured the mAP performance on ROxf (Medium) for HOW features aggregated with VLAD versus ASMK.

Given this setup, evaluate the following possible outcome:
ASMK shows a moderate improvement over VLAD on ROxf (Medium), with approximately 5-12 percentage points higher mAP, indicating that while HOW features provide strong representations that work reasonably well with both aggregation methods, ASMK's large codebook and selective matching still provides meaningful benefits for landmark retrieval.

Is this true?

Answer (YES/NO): YES